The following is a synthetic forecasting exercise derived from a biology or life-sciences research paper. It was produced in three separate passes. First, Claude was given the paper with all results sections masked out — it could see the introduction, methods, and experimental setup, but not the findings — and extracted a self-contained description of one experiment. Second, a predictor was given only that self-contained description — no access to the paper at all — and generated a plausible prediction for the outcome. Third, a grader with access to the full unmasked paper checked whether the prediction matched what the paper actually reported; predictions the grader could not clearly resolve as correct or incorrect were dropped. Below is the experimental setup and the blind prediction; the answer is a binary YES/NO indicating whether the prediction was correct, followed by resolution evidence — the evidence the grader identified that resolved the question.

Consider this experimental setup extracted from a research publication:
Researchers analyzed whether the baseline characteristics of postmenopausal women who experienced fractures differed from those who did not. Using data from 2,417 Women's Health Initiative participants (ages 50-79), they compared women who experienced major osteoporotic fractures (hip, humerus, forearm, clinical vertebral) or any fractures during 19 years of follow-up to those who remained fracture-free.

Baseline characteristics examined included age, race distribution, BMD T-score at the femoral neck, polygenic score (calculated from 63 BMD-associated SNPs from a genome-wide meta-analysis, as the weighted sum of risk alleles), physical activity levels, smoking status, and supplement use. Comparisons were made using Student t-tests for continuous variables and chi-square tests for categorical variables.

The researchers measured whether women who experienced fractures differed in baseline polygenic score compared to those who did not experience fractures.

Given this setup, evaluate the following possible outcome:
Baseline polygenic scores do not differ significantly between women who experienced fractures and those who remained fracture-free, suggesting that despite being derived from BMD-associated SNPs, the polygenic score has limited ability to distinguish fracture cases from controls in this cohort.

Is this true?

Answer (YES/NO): YES